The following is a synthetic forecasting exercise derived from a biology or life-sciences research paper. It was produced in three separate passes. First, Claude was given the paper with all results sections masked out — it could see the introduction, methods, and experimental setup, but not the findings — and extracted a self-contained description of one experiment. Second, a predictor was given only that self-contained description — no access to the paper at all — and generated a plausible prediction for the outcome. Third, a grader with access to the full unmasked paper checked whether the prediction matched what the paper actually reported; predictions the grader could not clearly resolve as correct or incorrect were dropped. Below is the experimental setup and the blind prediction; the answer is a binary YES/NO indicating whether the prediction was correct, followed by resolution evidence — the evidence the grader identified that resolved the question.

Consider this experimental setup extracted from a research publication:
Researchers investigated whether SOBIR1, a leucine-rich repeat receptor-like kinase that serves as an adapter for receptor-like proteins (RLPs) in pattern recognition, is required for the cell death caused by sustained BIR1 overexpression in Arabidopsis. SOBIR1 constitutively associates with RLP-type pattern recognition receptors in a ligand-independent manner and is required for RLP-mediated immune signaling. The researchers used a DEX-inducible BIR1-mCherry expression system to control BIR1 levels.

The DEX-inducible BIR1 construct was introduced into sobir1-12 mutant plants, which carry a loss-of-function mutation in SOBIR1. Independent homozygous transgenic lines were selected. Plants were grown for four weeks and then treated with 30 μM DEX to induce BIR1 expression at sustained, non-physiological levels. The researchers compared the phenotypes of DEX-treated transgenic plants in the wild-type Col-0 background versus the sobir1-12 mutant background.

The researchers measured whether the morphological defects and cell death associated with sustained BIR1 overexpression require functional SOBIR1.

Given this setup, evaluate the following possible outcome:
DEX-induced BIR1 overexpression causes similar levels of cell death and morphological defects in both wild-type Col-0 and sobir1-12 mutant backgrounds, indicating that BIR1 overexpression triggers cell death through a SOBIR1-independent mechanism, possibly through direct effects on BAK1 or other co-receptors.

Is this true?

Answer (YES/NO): NO